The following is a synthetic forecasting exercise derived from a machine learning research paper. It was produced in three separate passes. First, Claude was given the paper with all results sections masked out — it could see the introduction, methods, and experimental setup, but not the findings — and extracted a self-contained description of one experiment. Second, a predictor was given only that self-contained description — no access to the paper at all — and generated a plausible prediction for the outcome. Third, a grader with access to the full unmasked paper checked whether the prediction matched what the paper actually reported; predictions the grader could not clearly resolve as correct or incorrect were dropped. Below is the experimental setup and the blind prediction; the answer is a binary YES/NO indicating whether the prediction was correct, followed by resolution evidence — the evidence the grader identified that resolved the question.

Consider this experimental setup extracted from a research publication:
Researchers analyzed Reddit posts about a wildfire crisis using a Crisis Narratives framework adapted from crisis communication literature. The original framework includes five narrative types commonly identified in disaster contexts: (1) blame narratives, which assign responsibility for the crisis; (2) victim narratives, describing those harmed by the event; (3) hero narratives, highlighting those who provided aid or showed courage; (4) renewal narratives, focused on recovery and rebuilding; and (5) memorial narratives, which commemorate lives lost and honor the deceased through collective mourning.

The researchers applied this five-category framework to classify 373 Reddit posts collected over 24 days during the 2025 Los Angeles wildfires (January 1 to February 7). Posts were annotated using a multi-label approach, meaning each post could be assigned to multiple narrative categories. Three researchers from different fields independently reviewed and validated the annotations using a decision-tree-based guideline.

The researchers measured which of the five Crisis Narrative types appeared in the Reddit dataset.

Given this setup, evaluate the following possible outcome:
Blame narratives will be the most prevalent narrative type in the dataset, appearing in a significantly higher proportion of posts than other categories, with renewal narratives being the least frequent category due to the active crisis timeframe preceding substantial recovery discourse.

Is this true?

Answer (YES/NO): NO